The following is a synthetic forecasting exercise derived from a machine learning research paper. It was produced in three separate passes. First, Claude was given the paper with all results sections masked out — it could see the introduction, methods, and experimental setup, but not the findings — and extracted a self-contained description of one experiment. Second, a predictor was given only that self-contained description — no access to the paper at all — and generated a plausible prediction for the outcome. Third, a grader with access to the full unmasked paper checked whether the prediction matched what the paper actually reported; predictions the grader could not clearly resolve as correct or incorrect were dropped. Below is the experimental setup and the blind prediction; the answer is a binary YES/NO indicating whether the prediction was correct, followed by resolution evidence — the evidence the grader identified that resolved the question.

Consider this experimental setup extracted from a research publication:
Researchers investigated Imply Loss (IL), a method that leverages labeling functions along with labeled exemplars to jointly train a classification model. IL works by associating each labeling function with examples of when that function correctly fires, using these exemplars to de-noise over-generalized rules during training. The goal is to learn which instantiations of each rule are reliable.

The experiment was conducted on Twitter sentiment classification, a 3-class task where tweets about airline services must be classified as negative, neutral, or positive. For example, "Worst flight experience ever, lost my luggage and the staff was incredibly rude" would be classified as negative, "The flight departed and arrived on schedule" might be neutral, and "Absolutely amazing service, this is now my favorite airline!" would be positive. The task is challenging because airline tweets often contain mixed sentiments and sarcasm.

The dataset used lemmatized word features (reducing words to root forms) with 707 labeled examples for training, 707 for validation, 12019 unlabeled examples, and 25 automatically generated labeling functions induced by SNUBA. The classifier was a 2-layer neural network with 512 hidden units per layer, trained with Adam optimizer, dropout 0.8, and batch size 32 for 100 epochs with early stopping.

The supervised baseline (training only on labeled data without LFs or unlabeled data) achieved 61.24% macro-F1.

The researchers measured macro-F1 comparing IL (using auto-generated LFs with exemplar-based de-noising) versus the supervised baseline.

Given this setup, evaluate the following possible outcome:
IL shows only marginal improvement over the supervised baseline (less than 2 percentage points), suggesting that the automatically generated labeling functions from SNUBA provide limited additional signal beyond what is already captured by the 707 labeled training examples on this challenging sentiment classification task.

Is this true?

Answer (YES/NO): NO